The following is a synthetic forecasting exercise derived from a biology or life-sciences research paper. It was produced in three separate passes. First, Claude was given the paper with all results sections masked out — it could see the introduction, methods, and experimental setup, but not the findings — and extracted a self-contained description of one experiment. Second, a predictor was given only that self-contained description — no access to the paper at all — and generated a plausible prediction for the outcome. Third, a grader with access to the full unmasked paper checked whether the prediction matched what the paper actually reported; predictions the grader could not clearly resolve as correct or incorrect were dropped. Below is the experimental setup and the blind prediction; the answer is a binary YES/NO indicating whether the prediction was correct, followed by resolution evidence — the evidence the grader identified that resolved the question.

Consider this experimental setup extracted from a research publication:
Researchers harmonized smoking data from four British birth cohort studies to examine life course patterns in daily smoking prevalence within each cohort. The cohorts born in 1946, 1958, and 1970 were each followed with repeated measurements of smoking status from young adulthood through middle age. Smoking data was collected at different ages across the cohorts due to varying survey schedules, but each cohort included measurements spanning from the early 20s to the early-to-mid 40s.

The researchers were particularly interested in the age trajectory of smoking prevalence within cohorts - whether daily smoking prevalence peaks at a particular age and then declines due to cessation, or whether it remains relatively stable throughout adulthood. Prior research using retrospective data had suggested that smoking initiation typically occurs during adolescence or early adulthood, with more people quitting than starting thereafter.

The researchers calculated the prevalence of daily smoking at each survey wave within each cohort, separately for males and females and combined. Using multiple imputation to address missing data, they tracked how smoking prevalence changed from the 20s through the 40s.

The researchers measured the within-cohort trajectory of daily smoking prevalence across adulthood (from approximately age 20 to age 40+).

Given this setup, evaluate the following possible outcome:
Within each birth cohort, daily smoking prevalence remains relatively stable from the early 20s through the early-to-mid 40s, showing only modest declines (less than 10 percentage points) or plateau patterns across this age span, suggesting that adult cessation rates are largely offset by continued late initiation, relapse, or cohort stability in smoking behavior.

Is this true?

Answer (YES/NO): NO